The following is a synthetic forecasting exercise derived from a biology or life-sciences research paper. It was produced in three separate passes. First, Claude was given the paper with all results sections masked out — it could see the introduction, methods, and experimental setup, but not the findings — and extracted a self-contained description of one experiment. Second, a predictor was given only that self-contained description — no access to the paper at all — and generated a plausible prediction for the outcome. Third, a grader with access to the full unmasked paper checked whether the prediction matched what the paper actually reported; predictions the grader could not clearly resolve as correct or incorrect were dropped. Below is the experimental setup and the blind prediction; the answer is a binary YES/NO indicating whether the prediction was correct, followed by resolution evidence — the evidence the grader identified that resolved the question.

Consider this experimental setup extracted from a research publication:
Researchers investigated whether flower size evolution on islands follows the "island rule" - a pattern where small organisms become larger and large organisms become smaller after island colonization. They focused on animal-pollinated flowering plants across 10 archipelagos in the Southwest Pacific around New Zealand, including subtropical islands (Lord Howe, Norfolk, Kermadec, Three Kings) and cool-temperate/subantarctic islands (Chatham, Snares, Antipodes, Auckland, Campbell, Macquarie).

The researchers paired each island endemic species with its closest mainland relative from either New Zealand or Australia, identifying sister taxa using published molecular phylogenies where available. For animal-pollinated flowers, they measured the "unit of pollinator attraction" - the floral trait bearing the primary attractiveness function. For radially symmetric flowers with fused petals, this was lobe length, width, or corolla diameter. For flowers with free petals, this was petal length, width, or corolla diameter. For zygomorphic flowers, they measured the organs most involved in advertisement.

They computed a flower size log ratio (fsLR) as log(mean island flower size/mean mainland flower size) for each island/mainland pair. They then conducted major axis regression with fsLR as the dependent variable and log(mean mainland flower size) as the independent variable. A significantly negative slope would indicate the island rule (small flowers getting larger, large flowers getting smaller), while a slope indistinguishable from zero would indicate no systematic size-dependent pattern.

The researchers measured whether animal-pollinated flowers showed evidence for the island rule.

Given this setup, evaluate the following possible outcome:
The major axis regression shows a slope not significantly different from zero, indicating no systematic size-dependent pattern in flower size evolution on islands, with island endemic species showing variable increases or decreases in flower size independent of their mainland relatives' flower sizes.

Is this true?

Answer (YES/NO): NO